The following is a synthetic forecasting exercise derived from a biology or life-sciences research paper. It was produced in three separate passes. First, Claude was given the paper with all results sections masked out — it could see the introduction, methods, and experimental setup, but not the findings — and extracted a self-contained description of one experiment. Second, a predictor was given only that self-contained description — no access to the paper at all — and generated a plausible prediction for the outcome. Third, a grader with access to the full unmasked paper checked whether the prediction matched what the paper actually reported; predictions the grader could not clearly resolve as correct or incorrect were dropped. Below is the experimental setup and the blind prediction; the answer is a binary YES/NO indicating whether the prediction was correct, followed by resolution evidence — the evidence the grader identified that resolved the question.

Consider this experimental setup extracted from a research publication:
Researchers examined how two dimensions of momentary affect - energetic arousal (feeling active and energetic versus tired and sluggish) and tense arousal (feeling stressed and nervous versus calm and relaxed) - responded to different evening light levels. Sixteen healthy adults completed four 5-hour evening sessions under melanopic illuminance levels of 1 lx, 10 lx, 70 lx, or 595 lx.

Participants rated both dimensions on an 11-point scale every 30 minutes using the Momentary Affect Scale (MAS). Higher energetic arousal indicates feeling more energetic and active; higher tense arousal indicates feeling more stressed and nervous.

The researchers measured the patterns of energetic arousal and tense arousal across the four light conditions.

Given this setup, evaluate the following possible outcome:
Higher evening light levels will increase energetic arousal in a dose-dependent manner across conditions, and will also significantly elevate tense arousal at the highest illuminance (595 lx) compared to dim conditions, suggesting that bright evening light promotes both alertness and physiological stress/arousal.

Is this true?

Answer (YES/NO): NO